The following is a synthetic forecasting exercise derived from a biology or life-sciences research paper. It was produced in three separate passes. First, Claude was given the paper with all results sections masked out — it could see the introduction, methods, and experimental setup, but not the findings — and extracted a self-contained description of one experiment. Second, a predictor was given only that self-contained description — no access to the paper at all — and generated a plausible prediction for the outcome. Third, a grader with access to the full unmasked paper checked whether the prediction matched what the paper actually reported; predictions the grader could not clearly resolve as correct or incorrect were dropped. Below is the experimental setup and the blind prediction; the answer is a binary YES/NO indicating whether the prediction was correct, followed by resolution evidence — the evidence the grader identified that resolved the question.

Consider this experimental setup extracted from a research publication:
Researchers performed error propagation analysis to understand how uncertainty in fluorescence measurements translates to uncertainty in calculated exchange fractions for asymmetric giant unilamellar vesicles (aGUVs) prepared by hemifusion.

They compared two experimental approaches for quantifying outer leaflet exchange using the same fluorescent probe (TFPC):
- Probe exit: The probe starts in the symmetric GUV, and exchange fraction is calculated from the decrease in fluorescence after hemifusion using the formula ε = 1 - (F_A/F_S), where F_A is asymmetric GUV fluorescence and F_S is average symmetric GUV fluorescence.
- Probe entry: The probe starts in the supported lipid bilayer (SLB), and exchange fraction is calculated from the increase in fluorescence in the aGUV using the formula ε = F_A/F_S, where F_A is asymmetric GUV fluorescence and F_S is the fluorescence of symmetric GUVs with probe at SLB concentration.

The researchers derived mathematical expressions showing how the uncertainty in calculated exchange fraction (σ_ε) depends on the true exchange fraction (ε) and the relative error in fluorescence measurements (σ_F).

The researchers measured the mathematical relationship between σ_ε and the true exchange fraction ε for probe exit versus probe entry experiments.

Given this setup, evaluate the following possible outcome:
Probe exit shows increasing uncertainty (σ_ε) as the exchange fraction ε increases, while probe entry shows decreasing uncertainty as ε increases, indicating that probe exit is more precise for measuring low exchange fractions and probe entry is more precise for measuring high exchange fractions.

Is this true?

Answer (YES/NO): NO